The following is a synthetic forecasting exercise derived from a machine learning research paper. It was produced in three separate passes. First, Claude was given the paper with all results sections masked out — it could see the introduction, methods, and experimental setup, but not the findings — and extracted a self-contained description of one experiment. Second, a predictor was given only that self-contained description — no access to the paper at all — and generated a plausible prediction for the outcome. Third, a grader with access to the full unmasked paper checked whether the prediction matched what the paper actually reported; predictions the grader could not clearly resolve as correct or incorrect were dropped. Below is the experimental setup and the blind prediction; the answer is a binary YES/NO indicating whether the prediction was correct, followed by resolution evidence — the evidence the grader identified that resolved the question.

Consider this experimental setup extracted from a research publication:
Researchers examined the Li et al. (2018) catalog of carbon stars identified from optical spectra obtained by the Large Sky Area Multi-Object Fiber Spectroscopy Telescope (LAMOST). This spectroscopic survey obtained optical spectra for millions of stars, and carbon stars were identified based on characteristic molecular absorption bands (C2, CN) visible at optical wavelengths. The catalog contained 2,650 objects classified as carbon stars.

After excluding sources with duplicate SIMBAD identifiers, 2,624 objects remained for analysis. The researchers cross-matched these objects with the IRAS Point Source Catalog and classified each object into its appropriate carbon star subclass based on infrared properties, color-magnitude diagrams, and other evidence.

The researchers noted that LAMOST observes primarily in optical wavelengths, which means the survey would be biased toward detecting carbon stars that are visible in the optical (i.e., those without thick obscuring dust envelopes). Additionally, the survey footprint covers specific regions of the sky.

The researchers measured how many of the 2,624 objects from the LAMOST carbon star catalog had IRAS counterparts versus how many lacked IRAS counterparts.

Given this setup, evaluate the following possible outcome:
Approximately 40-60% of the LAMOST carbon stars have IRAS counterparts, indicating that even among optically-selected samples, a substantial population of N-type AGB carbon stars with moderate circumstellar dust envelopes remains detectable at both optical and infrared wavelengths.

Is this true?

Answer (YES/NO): NO